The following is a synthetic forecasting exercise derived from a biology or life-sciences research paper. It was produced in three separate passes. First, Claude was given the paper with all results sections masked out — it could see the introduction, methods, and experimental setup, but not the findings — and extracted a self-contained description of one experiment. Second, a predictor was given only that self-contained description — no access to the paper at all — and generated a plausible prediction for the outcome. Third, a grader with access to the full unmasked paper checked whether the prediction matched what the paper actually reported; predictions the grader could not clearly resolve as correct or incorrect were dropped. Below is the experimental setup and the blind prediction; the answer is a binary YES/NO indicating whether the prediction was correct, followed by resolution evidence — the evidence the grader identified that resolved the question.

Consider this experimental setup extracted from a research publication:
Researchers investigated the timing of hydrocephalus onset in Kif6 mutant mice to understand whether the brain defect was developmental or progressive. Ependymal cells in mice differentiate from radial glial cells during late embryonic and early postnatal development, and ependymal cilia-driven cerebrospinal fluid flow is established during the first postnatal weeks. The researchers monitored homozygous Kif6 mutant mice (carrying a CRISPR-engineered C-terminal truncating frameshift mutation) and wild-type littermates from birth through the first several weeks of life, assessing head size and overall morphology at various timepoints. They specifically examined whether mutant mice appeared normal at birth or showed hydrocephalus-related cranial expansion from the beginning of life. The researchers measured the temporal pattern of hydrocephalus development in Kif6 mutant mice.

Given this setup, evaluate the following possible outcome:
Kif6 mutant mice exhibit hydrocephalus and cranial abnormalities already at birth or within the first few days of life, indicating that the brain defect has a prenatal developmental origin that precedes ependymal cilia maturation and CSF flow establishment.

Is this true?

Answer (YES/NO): NO